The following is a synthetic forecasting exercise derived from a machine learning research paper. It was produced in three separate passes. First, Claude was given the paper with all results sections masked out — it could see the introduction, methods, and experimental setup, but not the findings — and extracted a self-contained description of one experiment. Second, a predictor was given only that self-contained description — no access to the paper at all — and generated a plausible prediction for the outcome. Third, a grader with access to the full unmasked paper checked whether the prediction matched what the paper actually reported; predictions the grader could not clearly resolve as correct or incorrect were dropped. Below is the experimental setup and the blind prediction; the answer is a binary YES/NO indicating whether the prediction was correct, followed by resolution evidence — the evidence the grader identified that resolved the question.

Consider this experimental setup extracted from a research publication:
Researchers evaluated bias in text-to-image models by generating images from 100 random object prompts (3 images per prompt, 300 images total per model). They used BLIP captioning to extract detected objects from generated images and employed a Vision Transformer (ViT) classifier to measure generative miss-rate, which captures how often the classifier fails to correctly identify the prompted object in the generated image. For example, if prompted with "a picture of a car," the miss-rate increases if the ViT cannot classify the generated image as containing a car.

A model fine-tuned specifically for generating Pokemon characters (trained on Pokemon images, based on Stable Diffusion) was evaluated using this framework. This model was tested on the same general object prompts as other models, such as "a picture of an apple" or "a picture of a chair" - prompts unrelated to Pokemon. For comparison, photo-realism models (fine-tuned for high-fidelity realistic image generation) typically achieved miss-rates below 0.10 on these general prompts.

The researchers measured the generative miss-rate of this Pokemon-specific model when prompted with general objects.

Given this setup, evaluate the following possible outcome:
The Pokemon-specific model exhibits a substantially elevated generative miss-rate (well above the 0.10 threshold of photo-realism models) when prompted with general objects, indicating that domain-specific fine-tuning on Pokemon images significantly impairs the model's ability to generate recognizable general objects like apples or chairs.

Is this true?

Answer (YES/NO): YES